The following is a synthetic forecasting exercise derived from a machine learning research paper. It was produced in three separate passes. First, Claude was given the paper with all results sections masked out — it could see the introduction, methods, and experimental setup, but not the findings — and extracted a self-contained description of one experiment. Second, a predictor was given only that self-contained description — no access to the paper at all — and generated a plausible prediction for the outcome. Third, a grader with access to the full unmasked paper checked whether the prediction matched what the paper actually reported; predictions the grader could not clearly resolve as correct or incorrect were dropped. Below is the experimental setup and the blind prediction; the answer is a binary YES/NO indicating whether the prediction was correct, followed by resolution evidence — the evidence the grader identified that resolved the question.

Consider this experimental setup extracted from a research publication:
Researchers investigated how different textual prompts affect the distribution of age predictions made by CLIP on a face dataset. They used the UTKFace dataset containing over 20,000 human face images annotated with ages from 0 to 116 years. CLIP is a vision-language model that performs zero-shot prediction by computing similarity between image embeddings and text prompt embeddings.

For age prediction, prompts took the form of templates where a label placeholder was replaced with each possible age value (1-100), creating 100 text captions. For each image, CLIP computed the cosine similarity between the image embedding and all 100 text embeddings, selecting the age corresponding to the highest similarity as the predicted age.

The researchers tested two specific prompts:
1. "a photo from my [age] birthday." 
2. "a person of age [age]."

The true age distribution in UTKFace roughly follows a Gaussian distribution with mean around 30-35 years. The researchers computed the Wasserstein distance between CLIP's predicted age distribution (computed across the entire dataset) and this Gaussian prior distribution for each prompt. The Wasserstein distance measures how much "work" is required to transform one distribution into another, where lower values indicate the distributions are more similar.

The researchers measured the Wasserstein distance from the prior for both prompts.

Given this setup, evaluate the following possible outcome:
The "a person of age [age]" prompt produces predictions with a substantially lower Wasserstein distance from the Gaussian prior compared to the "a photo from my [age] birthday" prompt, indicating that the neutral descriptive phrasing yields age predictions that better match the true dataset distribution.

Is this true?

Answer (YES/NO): YES